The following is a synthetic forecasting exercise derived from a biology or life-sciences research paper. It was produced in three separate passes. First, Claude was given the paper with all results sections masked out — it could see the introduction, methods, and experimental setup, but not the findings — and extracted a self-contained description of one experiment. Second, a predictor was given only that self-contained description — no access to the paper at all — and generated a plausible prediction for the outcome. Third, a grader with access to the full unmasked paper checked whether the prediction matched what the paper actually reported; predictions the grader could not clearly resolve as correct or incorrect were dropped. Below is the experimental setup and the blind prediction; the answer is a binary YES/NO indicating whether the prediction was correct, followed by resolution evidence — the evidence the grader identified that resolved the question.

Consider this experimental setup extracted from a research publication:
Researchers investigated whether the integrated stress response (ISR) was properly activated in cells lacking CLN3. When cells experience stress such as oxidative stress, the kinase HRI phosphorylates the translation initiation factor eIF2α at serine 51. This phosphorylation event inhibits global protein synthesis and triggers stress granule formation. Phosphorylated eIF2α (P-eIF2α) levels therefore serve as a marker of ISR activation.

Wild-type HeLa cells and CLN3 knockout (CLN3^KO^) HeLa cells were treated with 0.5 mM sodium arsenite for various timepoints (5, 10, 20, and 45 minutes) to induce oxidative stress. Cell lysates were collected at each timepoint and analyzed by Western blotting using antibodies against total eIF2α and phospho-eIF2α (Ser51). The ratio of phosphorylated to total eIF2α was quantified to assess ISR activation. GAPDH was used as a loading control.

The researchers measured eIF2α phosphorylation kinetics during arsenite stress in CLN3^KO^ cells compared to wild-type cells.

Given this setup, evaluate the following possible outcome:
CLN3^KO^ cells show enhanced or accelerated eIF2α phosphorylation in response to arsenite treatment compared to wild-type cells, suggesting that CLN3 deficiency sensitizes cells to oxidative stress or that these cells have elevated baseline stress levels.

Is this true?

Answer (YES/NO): NO